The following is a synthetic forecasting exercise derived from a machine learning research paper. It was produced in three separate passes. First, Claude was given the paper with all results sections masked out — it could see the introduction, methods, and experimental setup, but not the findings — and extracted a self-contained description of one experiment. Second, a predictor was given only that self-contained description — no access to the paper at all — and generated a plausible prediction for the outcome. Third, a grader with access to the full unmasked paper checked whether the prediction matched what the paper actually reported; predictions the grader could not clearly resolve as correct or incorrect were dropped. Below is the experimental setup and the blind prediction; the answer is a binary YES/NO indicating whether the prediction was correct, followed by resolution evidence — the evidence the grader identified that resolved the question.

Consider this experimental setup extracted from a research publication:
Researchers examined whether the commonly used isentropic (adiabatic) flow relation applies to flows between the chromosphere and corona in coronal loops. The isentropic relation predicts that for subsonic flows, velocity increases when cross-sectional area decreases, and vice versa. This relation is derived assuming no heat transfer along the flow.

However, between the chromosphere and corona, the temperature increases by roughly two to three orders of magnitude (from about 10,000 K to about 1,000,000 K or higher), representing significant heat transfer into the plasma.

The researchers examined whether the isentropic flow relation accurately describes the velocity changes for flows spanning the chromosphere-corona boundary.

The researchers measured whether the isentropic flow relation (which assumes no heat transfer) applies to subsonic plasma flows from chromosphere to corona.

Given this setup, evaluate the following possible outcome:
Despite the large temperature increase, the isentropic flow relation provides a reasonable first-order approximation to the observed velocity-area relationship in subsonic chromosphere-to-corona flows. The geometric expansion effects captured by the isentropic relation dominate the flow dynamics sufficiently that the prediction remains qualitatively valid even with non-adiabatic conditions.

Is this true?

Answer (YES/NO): NO